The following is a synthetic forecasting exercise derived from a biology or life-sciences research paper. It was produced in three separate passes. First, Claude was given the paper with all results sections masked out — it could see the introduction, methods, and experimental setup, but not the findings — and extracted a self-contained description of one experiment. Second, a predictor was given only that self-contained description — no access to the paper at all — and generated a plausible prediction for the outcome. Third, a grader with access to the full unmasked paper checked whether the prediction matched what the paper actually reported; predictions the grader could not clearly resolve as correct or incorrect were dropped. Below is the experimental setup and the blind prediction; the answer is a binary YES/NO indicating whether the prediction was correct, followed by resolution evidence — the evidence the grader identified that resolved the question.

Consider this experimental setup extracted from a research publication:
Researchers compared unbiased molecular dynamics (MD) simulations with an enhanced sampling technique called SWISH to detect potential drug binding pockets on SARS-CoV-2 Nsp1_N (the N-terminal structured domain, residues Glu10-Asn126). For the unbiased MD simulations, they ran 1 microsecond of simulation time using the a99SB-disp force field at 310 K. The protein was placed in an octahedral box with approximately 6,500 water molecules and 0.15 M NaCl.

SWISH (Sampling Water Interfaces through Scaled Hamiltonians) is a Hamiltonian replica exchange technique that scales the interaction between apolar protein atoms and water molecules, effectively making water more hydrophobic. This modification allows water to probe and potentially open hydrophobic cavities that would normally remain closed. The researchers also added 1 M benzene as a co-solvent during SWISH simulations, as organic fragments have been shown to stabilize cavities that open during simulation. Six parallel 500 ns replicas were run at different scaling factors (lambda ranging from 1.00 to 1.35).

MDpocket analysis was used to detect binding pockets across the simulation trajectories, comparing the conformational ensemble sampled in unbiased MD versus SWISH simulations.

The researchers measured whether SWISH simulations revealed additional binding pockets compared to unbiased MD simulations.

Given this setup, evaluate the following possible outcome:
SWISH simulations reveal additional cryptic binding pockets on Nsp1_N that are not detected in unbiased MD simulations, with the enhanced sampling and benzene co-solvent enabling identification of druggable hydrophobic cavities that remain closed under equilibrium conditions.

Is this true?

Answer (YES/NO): YES